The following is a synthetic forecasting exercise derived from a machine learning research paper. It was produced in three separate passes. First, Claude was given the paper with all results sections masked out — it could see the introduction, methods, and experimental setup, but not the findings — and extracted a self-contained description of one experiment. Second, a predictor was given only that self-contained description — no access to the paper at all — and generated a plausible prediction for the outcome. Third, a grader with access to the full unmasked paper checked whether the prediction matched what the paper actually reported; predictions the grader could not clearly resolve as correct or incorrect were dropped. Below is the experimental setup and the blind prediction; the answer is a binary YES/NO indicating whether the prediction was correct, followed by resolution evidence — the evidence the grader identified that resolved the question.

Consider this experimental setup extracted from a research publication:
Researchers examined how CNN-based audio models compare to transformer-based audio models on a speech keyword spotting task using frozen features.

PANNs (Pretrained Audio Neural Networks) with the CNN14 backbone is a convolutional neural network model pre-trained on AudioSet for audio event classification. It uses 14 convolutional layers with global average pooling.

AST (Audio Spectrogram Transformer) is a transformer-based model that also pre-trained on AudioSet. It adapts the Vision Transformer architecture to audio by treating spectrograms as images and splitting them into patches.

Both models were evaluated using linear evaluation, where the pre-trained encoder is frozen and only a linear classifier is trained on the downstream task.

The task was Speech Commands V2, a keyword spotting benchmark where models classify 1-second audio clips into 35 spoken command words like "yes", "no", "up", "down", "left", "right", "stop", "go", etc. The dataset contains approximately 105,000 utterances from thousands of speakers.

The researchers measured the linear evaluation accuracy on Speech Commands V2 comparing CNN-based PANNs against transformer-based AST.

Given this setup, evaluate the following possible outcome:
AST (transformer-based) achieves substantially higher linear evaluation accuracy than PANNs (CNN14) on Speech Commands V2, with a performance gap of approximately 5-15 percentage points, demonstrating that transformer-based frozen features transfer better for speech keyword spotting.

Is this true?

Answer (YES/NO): NO